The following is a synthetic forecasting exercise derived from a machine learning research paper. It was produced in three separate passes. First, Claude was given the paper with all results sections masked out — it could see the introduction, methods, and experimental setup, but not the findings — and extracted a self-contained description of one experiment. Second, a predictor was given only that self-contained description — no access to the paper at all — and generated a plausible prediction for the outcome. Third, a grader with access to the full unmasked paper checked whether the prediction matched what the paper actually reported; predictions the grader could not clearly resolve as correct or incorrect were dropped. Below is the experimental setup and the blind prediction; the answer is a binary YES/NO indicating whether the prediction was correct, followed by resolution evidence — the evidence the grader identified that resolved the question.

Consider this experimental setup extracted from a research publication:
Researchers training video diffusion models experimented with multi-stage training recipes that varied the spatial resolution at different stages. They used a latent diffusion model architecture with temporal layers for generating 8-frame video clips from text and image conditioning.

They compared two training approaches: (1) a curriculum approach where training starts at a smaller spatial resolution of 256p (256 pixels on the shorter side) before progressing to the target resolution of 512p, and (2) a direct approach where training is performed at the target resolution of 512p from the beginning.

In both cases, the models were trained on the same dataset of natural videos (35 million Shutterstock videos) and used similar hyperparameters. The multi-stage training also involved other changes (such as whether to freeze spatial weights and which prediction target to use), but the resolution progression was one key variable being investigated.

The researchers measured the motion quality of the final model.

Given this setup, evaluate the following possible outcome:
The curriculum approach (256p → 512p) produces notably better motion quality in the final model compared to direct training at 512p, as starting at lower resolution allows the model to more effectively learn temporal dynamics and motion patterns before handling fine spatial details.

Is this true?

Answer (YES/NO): YES